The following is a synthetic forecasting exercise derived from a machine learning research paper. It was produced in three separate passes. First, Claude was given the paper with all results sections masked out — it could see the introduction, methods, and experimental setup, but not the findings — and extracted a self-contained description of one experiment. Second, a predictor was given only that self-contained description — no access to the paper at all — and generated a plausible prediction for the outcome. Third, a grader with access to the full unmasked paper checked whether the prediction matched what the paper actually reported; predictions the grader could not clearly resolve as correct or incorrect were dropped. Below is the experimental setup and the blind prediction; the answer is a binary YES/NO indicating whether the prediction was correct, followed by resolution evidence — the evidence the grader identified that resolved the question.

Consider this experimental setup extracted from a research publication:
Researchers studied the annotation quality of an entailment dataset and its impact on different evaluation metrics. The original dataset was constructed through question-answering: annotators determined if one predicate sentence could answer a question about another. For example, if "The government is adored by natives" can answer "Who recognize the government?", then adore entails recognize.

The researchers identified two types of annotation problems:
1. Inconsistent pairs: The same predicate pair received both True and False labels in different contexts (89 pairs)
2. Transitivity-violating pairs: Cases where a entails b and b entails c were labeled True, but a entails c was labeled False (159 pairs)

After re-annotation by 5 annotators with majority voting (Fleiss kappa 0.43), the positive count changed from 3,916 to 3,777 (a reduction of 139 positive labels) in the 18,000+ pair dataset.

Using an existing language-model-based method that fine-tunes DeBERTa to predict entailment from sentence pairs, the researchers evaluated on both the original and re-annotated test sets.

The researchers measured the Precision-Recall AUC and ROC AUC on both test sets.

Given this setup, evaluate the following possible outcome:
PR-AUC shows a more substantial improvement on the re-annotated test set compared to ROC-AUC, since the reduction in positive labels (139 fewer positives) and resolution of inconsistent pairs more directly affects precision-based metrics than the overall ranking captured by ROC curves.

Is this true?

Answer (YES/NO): NO